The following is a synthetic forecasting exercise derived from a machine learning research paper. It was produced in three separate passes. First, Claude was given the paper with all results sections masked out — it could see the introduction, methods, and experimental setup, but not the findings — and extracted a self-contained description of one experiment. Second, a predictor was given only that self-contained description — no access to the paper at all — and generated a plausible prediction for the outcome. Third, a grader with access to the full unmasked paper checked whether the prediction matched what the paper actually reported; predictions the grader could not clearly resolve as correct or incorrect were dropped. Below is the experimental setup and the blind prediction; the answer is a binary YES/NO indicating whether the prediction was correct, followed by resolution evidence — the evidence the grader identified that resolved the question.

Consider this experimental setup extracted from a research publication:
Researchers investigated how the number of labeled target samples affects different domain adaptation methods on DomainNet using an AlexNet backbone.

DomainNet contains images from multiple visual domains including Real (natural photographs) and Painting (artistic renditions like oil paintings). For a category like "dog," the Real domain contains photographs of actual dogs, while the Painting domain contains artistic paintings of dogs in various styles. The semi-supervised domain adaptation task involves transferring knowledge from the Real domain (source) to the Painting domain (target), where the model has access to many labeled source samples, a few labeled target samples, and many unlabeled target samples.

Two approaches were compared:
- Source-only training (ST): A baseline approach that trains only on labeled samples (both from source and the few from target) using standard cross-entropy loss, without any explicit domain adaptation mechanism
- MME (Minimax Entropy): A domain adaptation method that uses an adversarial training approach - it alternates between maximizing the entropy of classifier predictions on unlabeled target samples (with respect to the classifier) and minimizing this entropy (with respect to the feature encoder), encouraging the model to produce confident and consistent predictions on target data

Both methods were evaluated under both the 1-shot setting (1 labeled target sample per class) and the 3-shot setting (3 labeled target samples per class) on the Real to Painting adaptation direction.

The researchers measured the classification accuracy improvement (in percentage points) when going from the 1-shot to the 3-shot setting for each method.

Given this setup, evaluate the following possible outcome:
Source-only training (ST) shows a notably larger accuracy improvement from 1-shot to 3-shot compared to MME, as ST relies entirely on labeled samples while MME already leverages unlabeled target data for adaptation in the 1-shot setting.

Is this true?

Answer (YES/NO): YES